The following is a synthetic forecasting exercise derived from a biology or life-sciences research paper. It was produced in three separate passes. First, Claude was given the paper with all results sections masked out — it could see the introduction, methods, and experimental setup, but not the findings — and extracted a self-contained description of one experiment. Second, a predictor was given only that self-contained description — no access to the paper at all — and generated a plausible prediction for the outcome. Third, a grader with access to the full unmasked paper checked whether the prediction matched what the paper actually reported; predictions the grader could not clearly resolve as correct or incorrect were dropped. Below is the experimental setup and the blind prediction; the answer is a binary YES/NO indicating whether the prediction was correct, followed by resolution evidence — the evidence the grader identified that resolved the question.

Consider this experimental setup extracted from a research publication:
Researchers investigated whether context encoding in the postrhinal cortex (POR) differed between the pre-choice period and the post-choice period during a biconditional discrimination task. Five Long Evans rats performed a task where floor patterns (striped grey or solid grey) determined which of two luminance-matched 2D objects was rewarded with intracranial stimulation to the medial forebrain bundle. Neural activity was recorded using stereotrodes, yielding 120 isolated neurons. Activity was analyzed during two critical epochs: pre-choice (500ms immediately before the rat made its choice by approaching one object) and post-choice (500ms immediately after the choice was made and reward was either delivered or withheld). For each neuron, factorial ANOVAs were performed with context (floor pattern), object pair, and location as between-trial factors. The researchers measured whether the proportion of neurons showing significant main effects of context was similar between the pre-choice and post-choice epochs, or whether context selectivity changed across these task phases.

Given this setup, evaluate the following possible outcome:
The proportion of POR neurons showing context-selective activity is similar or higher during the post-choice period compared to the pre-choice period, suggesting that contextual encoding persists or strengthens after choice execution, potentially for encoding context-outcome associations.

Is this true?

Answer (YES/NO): YES